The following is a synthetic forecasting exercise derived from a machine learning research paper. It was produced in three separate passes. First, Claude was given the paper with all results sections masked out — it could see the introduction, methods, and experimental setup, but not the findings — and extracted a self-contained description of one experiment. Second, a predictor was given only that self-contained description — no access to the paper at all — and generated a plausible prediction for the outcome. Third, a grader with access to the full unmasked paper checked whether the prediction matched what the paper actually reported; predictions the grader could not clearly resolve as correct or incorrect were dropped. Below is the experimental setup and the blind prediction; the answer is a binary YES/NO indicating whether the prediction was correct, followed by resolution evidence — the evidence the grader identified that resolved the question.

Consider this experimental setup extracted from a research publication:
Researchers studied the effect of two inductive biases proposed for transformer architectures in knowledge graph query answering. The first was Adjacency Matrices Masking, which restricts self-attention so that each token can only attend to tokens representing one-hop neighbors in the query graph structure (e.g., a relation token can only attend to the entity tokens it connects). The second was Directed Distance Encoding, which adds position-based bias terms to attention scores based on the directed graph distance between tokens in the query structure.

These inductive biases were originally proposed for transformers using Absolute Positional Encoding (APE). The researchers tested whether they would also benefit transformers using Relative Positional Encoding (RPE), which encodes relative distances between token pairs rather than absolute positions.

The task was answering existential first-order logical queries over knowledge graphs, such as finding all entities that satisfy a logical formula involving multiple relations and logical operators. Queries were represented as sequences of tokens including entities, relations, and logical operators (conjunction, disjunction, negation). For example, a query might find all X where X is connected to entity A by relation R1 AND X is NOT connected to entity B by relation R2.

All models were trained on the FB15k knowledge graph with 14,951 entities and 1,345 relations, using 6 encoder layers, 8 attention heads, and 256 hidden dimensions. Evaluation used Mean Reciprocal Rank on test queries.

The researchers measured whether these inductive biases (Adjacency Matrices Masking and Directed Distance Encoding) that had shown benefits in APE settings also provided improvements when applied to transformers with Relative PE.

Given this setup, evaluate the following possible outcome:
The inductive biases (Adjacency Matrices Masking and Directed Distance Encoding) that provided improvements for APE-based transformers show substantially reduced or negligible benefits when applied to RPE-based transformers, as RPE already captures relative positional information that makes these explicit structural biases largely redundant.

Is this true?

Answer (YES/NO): YES